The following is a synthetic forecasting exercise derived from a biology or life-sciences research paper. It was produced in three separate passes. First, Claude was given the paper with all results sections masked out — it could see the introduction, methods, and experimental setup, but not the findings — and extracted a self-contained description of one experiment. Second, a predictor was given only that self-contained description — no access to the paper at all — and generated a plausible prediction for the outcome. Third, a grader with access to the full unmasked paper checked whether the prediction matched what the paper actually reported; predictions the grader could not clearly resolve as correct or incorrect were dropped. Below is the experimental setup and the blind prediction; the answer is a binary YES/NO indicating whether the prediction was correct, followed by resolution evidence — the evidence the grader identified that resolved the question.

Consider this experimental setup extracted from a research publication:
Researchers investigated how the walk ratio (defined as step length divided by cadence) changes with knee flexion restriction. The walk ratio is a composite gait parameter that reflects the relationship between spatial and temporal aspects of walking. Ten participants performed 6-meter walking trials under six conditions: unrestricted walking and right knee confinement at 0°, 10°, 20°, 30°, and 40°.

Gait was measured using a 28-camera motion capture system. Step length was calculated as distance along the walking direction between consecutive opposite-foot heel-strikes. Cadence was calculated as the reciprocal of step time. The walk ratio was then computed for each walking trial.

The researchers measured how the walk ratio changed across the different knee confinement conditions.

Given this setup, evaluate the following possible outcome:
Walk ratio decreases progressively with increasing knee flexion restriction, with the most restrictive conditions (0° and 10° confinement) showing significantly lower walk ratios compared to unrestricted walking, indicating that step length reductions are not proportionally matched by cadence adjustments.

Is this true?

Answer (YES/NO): NO